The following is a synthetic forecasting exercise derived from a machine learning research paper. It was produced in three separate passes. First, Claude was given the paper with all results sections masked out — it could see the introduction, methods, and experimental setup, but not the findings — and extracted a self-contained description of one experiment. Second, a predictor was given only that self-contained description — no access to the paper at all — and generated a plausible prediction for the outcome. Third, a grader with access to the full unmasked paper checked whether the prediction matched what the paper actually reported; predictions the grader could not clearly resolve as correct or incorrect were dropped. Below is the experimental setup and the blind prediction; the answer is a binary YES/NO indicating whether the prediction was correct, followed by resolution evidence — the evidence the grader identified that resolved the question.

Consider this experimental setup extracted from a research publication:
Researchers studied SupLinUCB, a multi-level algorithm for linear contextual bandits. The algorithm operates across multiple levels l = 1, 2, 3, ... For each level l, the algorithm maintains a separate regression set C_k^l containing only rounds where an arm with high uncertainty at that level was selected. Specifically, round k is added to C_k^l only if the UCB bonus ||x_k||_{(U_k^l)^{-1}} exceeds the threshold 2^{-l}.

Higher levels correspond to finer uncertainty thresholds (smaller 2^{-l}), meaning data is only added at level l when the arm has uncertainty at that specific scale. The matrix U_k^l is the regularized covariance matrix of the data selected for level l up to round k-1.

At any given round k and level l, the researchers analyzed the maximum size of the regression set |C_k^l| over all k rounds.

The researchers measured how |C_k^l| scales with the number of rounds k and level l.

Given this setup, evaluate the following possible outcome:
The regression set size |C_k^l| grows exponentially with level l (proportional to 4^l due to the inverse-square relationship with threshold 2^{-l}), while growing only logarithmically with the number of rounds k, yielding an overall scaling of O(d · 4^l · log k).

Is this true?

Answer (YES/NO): NO